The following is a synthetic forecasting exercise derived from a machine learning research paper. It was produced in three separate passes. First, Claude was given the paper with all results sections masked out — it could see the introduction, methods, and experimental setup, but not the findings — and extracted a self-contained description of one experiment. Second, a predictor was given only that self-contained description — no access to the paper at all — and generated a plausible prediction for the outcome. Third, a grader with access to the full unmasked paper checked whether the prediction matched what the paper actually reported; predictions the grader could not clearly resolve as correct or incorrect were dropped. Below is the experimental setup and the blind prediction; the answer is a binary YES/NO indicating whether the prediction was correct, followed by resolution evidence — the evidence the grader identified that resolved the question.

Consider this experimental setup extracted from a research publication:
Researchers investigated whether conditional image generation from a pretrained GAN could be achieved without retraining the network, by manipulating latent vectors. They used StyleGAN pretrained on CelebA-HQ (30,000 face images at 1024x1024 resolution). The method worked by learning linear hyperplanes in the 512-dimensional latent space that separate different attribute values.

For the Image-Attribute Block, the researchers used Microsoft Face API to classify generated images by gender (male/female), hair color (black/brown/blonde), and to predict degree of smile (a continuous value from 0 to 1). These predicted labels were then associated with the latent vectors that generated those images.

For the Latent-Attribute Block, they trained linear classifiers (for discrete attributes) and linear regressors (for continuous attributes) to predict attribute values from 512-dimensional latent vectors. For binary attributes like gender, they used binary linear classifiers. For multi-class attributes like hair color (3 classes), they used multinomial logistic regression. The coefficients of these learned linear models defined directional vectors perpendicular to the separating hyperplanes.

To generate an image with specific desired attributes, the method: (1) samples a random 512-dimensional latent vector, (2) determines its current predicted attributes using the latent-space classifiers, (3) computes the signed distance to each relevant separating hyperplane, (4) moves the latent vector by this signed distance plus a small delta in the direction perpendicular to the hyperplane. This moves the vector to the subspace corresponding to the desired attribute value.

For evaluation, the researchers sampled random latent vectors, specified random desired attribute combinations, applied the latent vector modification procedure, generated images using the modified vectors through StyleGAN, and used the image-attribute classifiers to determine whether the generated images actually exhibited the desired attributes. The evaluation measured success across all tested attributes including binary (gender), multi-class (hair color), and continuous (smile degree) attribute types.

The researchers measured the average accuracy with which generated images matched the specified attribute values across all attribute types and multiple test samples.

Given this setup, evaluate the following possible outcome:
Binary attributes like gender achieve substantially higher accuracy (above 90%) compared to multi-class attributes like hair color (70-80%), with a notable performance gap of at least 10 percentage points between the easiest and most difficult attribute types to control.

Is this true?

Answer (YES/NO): NO